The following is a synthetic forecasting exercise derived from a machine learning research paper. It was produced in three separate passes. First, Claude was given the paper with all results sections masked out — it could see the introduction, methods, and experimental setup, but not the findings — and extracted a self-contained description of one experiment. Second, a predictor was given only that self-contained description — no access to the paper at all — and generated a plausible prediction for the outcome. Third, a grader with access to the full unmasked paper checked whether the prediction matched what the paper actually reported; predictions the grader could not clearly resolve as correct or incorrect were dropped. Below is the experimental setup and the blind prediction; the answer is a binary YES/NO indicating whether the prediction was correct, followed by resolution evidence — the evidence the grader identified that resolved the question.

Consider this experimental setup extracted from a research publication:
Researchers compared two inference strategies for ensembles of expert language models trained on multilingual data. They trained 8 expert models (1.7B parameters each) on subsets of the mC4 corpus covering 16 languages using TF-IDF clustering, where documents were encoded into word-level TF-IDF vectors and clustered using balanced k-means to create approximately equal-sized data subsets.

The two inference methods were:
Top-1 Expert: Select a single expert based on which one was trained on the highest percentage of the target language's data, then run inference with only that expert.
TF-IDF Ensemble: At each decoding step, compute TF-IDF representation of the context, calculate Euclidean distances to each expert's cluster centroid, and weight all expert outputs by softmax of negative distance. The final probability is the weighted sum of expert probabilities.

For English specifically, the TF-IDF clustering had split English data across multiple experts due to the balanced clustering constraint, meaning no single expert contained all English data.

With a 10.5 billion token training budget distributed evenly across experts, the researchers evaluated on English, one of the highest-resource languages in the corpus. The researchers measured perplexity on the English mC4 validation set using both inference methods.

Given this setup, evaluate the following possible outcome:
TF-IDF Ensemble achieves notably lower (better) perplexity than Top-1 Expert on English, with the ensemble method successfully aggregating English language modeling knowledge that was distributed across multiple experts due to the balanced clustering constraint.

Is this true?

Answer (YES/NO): NO